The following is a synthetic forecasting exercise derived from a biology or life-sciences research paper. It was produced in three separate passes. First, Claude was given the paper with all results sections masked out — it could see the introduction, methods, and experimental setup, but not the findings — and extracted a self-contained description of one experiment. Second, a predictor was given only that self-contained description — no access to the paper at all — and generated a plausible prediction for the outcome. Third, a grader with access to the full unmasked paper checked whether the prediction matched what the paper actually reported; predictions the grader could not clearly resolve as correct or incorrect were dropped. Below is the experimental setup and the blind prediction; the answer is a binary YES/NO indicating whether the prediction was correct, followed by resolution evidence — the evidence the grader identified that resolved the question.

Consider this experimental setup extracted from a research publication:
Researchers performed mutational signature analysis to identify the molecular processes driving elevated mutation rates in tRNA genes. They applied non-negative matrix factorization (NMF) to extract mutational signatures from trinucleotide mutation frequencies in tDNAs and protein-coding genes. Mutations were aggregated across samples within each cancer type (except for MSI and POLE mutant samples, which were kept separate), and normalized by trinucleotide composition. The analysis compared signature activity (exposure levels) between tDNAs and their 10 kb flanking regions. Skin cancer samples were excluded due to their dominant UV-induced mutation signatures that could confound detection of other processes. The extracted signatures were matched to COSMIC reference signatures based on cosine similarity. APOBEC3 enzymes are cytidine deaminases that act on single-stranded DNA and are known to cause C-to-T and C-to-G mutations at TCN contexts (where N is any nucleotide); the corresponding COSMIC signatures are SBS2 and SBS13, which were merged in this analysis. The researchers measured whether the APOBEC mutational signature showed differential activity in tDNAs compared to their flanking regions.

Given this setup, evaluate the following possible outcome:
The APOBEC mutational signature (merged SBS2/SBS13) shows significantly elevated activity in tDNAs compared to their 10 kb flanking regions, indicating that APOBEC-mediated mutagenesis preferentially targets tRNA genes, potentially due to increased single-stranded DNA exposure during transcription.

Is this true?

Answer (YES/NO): YES